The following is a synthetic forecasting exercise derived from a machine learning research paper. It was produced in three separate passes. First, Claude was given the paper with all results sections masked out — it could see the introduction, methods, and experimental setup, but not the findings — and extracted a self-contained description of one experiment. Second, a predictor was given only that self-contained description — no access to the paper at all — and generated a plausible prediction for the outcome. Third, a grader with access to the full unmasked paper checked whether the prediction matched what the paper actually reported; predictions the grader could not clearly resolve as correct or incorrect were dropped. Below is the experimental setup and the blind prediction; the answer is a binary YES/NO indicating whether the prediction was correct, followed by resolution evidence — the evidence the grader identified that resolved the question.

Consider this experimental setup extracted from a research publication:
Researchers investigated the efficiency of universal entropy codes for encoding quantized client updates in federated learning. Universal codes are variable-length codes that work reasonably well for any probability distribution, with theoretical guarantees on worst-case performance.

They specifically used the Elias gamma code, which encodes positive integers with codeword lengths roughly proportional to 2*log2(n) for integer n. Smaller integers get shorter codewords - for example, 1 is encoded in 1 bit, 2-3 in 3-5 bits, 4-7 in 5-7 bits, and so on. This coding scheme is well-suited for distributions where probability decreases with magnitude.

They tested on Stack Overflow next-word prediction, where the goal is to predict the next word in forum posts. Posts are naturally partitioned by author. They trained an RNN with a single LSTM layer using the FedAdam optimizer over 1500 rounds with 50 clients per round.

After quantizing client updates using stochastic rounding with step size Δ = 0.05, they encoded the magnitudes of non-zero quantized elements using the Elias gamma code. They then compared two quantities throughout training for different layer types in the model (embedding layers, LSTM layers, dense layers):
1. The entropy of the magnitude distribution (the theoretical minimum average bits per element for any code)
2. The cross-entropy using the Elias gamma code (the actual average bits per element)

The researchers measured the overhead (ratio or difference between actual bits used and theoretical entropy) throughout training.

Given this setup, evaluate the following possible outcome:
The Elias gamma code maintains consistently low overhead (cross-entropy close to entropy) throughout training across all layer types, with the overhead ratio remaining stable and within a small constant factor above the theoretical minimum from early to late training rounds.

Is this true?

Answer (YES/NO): YES